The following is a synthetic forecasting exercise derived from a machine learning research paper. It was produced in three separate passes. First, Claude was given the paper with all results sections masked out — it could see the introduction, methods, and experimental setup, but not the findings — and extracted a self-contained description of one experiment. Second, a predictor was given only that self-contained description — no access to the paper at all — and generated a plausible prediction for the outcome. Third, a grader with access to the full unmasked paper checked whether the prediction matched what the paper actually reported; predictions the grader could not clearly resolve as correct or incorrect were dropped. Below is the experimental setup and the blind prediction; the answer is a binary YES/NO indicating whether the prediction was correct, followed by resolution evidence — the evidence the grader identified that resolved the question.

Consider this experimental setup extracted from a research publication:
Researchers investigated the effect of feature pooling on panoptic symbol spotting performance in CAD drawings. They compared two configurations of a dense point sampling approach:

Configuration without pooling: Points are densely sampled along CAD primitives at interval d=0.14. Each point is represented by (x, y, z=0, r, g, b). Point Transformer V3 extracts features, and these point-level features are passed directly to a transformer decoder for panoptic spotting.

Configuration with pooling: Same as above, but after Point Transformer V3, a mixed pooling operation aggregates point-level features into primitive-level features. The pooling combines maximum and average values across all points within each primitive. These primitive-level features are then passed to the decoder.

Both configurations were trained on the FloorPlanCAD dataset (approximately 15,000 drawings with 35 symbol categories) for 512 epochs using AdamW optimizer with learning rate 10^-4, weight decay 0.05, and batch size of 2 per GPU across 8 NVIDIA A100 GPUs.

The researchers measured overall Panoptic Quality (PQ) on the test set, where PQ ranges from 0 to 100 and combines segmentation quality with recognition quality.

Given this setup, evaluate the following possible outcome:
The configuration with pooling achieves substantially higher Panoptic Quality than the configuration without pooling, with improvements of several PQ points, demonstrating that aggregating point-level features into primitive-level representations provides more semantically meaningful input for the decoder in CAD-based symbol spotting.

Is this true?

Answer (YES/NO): YES